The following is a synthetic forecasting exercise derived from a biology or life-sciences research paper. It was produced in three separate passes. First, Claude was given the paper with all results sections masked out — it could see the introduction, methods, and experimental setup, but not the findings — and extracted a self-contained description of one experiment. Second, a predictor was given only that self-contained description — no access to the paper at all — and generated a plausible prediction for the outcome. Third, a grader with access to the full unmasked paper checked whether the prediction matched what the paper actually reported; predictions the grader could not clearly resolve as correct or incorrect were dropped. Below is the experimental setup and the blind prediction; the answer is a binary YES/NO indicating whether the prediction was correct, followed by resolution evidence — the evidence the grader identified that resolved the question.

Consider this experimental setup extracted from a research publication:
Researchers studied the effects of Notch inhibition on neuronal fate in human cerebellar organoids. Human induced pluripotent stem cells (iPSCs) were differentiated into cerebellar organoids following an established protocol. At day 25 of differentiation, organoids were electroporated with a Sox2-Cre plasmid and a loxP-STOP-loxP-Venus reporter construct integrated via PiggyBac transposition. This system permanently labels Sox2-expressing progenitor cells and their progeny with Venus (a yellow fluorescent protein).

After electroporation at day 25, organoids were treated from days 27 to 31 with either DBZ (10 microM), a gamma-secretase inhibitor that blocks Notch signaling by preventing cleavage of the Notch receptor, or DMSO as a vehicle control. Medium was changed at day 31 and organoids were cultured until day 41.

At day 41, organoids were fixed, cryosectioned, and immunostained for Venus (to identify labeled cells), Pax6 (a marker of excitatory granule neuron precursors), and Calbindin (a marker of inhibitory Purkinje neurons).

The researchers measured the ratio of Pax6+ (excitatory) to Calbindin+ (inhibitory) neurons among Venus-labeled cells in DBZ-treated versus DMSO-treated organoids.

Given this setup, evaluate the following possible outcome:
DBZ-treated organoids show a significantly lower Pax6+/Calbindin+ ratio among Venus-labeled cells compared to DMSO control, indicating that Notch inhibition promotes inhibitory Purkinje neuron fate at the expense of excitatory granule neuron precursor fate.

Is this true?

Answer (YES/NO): NO